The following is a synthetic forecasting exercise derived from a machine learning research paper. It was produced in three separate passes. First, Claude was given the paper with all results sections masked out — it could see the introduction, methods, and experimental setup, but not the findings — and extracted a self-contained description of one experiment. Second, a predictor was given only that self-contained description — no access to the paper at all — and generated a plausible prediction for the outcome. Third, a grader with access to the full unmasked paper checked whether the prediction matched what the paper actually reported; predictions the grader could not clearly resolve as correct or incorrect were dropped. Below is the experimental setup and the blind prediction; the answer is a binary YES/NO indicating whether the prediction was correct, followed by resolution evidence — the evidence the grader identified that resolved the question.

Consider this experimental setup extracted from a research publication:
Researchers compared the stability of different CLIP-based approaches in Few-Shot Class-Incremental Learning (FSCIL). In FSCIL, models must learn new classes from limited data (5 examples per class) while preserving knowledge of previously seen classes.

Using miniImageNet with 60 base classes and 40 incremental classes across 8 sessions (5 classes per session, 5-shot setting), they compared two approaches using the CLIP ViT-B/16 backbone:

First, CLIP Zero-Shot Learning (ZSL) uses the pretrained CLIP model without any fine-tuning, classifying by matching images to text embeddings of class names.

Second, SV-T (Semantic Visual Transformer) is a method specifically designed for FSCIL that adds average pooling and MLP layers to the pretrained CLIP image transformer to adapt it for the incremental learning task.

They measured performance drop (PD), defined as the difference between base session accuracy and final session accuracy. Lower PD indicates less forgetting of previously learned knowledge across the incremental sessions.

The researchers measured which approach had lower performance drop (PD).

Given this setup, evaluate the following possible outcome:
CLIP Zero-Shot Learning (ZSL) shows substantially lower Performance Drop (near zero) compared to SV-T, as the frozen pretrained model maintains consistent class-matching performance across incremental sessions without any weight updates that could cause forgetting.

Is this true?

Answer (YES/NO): YES